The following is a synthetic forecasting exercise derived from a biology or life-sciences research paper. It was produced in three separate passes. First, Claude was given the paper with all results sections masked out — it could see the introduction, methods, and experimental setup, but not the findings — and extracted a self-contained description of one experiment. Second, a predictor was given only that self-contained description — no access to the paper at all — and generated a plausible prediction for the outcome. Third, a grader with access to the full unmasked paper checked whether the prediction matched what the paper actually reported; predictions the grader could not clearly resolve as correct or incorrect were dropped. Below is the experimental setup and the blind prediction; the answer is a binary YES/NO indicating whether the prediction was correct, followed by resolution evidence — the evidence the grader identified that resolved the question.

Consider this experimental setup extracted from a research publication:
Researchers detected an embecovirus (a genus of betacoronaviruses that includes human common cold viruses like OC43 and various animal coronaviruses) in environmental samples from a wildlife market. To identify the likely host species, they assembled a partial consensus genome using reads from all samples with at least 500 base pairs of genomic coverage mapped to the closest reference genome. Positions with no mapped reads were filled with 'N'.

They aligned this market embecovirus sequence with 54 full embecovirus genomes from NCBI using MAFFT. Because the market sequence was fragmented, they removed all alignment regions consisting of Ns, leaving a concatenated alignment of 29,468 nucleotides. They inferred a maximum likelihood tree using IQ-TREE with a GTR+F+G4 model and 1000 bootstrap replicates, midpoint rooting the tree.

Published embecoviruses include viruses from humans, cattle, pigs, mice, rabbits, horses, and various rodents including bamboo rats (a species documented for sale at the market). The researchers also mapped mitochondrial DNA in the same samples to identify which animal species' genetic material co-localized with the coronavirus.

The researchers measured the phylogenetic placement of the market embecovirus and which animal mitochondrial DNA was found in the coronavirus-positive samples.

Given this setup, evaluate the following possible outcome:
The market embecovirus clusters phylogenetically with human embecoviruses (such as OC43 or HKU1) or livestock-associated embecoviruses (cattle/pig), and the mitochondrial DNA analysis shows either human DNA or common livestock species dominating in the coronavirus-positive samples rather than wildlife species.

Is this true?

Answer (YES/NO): NO